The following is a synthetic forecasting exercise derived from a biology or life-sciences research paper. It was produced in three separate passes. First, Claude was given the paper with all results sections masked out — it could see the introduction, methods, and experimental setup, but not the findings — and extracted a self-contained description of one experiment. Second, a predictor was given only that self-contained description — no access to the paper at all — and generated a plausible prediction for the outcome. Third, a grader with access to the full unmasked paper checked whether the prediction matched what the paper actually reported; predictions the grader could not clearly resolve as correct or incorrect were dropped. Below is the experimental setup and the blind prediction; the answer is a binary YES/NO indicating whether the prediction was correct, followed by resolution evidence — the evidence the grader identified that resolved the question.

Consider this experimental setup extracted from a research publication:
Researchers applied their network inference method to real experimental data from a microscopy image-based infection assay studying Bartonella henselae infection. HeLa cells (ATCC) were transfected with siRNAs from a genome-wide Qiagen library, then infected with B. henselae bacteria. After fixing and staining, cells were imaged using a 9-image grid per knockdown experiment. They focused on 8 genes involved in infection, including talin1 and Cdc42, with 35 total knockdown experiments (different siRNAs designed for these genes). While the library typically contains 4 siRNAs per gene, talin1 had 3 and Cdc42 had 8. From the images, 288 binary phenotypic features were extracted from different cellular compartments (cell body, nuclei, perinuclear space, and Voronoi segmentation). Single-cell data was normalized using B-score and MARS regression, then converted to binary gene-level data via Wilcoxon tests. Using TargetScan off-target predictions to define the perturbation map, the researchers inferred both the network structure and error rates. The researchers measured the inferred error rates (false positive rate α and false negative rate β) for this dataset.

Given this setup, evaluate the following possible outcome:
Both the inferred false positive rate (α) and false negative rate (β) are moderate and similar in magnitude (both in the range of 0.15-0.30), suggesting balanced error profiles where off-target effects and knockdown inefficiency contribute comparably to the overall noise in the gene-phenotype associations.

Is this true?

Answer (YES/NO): NO